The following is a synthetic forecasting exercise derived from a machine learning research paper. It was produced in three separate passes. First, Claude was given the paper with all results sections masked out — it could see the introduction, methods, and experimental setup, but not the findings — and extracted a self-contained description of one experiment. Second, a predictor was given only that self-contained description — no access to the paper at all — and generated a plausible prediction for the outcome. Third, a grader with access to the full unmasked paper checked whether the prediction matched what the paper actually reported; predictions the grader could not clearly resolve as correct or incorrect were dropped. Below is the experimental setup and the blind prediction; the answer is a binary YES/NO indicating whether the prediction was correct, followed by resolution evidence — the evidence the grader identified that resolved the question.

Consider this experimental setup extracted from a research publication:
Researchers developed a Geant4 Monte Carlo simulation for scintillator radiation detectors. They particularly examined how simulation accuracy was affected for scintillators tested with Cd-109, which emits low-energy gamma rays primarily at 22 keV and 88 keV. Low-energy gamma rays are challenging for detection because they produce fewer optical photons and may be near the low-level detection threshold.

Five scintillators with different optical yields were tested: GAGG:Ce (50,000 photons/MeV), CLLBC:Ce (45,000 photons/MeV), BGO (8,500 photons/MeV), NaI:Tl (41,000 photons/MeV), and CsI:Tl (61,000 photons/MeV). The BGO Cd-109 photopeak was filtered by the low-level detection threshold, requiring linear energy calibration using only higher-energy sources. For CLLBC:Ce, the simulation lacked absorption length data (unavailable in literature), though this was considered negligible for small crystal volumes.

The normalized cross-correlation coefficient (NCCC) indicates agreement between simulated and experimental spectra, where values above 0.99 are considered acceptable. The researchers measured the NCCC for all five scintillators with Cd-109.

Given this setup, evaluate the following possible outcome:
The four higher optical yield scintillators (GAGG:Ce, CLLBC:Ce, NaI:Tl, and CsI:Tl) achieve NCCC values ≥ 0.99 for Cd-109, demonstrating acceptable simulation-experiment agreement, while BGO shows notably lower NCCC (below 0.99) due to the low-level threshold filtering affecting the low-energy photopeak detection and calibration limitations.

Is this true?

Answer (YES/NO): NO